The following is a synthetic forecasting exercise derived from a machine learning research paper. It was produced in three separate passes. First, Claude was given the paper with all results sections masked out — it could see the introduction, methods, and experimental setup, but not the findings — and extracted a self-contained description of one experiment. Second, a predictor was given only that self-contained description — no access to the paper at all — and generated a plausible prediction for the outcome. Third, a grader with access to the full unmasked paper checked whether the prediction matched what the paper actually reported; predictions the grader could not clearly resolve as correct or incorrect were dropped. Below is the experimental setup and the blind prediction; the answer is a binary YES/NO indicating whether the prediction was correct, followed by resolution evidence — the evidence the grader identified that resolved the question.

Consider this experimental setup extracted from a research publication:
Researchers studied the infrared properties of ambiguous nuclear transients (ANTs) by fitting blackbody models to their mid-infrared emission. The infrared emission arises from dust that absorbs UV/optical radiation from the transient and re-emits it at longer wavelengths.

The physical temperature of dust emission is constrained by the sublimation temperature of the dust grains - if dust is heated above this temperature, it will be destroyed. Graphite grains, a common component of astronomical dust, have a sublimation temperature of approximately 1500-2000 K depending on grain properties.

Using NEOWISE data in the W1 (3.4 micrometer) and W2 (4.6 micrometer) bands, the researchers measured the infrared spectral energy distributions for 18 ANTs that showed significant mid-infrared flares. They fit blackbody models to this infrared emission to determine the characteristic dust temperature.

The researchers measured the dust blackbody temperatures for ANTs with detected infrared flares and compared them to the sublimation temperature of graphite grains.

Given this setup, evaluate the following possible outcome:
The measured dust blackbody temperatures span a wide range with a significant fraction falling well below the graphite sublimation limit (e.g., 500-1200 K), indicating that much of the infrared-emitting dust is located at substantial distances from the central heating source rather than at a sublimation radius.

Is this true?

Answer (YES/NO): NO